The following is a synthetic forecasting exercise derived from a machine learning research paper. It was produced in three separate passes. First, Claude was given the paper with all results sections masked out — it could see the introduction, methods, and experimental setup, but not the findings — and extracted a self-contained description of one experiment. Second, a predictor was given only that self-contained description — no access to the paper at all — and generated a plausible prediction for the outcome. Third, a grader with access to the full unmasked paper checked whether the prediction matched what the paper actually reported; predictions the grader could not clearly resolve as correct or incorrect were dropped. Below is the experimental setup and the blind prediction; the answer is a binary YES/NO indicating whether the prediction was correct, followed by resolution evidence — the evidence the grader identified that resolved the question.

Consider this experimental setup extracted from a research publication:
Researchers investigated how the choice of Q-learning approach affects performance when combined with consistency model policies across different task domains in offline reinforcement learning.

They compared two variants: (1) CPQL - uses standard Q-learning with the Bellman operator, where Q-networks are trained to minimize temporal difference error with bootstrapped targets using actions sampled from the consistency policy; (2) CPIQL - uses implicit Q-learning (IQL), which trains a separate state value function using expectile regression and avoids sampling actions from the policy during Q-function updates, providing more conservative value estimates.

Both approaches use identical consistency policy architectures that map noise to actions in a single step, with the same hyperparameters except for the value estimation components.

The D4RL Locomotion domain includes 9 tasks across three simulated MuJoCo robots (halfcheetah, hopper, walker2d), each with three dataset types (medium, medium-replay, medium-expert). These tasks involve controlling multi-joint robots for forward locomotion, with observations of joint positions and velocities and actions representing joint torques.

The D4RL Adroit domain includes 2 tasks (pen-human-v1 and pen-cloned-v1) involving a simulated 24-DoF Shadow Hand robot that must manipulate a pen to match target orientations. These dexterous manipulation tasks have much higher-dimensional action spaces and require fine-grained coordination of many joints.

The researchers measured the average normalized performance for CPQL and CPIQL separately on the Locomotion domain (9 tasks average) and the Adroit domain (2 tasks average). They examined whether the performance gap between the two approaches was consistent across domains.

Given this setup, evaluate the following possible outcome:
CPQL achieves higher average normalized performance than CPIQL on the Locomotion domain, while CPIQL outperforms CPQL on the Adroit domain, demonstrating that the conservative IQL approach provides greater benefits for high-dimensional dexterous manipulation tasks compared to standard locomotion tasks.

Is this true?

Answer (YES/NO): NO